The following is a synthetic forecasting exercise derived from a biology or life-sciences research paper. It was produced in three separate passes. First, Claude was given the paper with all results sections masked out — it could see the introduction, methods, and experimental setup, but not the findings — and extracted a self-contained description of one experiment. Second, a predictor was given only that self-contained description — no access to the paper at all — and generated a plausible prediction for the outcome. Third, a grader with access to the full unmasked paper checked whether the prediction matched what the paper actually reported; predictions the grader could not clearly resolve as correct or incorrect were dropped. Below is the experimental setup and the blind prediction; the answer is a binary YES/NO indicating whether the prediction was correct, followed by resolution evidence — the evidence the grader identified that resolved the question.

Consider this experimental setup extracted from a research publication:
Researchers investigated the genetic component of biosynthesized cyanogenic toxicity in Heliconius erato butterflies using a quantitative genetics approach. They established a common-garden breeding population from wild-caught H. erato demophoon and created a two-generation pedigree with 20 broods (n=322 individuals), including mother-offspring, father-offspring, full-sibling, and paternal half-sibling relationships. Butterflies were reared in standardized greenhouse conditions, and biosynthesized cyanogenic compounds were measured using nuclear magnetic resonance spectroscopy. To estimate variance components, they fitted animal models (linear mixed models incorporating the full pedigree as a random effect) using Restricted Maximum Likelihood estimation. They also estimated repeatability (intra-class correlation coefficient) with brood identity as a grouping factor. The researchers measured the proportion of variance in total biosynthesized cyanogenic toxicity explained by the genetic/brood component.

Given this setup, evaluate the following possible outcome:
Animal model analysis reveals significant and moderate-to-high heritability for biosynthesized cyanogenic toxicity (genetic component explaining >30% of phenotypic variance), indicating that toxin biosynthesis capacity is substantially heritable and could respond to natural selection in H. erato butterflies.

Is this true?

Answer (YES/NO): NO